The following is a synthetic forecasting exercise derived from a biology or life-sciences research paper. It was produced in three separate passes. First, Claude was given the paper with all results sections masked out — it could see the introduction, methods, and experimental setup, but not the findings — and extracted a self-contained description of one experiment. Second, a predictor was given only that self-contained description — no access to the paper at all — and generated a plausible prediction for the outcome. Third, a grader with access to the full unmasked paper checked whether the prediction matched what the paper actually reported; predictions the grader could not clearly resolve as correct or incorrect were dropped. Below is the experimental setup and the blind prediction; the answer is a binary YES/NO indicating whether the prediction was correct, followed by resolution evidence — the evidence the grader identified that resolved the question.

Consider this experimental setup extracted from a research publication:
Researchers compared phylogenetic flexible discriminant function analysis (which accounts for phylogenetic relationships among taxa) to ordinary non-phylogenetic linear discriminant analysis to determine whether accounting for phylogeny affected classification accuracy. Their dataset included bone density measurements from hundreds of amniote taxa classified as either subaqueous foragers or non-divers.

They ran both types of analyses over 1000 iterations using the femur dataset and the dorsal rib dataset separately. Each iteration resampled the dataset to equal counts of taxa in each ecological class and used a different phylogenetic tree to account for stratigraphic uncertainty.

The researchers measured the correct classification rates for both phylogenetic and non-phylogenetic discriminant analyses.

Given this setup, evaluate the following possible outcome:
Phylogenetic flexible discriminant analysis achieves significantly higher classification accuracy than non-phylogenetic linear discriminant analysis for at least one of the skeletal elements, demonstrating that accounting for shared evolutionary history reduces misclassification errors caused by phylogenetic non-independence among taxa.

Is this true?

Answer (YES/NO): NO